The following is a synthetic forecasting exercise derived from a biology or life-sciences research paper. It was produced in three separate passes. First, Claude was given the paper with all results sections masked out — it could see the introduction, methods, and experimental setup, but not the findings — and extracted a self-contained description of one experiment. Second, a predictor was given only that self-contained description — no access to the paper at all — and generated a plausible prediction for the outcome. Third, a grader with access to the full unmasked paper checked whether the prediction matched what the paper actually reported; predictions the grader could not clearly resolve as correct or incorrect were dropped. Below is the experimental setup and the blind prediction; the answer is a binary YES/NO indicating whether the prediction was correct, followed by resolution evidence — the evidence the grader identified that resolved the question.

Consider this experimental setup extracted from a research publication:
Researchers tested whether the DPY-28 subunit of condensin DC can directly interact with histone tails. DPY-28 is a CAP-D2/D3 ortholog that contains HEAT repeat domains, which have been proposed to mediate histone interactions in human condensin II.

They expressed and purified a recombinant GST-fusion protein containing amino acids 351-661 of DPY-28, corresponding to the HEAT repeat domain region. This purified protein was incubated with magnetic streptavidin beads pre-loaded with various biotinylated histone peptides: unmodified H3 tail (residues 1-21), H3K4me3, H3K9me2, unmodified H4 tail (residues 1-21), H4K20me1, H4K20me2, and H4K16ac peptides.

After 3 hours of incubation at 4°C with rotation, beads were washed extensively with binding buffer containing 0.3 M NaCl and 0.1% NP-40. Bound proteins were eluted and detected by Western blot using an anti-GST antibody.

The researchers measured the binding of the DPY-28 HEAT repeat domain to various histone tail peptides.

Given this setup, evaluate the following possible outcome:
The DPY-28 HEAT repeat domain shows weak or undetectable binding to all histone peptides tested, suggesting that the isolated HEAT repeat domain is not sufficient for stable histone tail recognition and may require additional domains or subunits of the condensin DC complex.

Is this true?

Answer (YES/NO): NO